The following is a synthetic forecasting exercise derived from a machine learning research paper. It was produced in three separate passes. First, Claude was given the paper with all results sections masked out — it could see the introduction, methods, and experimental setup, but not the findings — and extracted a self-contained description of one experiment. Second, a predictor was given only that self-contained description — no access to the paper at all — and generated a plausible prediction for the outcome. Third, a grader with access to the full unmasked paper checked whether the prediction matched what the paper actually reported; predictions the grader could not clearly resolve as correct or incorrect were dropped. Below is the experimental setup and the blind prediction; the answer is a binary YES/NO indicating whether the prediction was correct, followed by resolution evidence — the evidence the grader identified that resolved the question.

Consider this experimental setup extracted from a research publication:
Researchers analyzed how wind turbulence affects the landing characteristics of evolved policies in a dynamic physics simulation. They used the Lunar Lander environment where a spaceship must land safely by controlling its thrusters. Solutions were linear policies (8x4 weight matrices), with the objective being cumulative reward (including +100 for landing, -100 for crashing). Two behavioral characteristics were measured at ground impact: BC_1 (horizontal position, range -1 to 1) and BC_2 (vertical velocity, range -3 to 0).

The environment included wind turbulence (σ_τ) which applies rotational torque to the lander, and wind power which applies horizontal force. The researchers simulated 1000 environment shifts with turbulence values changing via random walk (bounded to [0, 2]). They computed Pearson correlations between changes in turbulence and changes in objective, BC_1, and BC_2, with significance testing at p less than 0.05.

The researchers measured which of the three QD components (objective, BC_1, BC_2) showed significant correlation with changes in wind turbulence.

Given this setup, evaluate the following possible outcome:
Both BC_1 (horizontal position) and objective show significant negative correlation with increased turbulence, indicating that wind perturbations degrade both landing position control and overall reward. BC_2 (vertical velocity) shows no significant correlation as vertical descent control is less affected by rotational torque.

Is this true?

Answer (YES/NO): NO